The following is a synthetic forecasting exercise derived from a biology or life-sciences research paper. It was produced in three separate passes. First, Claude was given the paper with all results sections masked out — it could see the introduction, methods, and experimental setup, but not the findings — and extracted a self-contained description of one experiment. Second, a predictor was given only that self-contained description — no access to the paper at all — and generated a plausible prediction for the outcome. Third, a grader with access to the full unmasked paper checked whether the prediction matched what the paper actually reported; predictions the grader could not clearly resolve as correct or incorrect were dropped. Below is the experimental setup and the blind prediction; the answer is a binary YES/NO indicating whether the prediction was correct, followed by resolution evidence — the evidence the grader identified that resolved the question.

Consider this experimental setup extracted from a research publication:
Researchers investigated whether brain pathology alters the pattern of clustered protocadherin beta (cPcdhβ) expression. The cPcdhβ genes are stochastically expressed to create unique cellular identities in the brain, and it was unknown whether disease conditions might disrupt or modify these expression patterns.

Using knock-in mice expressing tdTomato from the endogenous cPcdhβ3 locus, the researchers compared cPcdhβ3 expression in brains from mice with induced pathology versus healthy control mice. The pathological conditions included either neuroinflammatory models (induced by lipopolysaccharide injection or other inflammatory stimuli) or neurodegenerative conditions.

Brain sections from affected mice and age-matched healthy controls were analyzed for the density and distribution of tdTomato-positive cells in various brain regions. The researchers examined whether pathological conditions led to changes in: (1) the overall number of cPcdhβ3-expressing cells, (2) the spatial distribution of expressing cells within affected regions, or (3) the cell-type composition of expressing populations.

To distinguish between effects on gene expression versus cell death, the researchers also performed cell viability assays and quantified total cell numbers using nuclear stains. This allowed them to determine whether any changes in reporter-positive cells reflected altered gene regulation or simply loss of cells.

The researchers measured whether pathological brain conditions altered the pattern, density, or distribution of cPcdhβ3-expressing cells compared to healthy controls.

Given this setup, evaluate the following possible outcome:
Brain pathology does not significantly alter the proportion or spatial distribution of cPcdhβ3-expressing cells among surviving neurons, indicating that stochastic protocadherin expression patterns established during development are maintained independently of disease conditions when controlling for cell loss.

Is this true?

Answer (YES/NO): NO